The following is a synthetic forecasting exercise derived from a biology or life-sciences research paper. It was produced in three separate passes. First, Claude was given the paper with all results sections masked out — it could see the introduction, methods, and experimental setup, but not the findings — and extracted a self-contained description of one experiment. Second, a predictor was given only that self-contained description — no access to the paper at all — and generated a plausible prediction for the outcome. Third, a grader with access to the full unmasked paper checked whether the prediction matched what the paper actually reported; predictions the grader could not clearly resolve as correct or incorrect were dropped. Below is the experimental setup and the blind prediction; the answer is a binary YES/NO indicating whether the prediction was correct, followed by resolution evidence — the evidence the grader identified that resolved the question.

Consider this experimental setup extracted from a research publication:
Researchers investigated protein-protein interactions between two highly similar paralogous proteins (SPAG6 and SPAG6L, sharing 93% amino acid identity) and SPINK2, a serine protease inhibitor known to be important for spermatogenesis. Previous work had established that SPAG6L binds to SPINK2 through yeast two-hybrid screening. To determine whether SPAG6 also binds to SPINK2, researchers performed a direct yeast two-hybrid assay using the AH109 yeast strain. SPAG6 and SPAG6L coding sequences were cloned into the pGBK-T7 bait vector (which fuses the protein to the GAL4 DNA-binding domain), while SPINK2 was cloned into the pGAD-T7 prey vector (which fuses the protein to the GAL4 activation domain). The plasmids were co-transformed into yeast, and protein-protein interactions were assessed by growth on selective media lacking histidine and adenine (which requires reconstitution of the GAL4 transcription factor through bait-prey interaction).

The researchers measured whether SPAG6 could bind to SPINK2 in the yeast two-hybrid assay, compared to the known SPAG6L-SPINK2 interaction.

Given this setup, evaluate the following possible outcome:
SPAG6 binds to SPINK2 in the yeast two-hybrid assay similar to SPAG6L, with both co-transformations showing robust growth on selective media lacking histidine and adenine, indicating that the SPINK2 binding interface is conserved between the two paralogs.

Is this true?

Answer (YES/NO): YES